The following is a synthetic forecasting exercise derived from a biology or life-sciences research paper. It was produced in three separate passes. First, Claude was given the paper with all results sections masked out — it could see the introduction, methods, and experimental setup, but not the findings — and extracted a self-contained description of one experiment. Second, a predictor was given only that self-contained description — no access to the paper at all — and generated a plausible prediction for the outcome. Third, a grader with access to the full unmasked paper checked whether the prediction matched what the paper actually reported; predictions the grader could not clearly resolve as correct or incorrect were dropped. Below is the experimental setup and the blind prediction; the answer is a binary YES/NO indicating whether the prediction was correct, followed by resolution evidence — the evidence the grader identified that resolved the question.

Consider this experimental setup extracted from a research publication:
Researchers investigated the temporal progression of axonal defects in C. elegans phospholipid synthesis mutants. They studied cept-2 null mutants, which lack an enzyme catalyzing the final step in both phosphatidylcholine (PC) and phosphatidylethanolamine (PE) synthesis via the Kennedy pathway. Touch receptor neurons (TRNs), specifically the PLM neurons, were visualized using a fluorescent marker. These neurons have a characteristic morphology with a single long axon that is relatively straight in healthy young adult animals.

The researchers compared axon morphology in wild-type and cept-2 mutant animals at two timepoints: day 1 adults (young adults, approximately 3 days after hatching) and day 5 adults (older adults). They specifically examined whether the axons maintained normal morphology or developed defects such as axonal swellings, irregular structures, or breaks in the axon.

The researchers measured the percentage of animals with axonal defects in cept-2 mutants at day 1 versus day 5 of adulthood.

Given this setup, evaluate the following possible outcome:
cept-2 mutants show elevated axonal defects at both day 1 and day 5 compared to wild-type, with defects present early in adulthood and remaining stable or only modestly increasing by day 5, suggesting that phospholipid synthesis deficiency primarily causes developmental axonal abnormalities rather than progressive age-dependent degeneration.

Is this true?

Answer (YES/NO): NO